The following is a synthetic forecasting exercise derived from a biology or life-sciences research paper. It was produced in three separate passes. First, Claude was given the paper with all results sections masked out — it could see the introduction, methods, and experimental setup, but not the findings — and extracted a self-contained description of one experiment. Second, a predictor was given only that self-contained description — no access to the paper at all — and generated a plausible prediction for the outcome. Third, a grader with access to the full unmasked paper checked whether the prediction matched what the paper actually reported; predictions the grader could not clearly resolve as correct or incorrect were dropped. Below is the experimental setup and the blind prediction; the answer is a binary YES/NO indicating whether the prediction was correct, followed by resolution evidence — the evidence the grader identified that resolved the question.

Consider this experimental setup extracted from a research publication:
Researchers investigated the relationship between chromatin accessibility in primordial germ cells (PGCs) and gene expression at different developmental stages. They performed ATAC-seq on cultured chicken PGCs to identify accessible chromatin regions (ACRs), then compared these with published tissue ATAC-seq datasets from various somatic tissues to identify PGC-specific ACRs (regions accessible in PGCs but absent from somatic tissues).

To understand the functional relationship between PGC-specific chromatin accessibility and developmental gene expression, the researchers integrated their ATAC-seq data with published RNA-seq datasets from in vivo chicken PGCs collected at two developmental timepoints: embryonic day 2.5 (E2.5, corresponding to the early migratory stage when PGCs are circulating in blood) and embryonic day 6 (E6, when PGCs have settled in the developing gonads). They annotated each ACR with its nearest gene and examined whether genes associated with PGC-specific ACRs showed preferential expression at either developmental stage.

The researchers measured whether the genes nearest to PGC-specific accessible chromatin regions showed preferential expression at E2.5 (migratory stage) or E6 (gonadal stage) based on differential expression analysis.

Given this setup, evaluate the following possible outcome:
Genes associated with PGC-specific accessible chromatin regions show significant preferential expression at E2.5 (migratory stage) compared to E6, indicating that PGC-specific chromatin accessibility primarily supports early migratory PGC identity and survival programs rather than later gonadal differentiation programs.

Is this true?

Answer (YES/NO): YES